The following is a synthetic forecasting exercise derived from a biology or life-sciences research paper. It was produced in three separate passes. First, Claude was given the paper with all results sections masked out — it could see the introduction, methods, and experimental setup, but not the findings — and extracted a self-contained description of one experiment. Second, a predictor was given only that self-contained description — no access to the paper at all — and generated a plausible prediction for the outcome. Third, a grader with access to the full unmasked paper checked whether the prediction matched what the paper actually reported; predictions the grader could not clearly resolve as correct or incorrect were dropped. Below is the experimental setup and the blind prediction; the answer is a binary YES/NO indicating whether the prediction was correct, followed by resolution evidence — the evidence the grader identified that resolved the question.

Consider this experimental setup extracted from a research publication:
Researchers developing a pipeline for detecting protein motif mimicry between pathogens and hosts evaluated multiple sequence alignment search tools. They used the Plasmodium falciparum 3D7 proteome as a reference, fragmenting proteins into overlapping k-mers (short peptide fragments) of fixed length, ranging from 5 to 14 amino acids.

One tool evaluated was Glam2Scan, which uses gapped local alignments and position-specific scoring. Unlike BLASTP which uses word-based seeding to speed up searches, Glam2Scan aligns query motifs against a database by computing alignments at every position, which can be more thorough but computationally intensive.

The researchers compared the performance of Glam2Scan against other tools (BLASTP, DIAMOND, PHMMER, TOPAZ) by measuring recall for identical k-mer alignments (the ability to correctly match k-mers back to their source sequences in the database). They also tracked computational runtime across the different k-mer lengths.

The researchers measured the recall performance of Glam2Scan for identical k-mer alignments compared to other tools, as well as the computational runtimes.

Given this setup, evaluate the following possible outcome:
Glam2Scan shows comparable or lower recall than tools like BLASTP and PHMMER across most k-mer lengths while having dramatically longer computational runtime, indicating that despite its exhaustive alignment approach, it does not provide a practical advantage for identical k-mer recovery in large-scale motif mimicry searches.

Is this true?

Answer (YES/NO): NO